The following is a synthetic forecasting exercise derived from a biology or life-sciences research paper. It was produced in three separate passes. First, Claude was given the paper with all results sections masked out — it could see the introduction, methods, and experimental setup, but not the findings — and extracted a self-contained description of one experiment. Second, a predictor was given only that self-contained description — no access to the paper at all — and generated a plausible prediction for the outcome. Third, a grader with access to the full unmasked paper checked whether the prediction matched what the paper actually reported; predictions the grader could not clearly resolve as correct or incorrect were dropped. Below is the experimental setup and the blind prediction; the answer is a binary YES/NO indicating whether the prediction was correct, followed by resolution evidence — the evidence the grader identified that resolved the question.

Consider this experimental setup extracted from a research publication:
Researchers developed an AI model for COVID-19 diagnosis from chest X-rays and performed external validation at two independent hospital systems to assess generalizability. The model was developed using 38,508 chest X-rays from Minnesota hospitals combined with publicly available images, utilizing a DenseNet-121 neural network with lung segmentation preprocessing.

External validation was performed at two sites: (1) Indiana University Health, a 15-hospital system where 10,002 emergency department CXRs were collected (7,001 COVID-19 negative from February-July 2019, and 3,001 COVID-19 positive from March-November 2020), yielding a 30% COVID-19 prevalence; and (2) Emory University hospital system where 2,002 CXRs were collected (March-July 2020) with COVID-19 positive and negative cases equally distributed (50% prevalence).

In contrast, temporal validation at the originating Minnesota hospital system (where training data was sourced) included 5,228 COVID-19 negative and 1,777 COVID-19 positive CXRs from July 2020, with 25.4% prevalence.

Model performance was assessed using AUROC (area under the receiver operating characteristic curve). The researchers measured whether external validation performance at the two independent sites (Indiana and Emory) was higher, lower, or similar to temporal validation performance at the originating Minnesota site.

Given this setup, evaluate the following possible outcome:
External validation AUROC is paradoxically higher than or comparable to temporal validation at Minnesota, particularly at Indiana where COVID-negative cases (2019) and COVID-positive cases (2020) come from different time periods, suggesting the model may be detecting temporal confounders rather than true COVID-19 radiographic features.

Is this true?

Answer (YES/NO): NO